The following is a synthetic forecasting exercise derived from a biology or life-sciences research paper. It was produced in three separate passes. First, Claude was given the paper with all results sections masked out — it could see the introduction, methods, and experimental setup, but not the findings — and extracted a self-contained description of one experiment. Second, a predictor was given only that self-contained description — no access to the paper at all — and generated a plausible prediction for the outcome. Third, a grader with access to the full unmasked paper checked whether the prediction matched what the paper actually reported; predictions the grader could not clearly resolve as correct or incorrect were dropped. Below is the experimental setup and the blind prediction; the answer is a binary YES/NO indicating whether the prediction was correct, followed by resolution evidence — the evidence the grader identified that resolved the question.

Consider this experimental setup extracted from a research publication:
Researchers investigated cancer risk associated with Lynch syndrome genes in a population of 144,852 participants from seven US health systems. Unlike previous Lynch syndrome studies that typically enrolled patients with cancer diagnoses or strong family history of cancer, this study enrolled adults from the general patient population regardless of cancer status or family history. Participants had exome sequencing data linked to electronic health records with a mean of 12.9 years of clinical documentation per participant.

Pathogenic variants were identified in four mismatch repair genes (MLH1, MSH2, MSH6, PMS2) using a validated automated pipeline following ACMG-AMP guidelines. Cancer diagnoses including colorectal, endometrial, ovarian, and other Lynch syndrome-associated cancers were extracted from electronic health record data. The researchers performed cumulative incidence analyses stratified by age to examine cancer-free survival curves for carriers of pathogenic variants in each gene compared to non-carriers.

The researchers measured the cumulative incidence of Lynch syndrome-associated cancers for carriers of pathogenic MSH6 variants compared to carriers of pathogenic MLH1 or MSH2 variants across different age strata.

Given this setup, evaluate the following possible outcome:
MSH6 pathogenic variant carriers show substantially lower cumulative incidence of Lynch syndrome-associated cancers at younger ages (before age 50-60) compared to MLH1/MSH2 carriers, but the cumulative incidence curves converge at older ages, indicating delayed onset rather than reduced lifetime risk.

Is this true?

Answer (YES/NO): NO